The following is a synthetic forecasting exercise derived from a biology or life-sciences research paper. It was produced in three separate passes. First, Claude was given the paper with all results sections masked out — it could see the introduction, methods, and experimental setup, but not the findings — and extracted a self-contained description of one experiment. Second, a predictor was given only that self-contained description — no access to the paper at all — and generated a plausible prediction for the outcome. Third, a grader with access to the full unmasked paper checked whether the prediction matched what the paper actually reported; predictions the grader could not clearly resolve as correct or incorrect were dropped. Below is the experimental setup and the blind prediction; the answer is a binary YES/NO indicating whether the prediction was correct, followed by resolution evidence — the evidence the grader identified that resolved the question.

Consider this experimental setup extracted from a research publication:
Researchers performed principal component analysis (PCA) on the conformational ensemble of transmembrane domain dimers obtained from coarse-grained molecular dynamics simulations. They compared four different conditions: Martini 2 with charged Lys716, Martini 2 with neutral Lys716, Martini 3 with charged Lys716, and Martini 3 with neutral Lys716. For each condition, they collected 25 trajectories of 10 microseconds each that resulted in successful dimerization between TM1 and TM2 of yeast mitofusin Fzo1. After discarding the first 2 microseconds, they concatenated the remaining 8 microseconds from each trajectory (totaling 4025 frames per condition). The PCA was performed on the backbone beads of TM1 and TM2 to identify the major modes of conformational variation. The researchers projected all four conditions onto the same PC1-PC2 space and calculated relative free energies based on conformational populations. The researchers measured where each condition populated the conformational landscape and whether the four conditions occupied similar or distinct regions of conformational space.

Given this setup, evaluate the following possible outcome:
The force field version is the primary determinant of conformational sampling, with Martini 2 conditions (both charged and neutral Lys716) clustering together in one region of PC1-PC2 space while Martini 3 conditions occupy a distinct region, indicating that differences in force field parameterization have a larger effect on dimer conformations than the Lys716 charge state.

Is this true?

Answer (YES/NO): NO